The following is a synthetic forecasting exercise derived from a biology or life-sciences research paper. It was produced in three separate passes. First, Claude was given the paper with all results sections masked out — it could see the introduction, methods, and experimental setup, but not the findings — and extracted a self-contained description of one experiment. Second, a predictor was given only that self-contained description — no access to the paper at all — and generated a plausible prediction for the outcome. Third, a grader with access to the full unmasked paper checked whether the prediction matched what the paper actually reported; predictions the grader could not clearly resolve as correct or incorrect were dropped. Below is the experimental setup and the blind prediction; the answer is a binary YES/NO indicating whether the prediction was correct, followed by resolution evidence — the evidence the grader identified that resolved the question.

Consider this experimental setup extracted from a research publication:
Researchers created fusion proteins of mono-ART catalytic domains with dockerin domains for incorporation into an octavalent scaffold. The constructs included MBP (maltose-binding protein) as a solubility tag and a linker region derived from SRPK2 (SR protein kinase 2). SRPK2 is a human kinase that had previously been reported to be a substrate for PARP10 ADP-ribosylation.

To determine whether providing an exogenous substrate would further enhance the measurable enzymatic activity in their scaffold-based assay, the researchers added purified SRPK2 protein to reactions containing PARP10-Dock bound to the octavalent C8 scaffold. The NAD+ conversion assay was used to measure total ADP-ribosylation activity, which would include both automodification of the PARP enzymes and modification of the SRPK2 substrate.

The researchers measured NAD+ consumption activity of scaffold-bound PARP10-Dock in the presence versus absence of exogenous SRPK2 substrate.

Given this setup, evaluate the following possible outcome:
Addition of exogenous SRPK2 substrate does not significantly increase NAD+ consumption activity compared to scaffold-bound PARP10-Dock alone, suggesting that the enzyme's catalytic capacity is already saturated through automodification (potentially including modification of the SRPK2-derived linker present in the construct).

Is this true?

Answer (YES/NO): NO